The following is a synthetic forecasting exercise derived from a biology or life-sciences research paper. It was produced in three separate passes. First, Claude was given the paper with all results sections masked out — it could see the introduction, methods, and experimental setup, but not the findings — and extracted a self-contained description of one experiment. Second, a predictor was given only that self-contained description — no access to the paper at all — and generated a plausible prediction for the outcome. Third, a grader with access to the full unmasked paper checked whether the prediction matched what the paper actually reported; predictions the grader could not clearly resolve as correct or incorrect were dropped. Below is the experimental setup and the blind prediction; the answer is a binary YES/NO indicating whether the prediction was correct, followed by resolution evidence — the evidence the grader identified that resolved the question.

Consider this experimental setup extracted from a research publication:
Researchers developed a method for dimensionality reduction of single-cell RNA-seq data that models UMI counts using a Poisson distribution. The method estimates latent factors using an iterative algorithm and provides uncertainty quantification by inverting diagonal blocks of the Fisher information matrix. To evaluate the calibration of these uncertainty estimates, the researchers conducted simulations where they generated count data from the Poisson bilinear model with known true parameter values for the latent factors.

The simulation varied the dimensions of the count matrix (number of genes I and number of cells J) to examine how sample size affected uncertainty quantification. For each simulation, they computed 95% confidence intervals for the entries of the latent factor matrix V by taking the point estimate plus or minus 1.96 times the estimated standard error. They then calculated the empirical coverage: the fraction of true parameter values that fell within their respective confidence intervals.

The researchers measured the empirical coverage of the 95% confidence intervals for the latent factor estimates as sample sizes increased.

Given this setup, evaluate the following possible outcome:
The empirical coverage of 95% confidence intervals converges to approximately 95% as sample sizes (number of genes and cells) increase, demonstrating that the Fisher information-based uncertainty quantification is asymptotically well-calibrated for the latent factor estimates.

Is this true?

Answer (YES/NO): NO